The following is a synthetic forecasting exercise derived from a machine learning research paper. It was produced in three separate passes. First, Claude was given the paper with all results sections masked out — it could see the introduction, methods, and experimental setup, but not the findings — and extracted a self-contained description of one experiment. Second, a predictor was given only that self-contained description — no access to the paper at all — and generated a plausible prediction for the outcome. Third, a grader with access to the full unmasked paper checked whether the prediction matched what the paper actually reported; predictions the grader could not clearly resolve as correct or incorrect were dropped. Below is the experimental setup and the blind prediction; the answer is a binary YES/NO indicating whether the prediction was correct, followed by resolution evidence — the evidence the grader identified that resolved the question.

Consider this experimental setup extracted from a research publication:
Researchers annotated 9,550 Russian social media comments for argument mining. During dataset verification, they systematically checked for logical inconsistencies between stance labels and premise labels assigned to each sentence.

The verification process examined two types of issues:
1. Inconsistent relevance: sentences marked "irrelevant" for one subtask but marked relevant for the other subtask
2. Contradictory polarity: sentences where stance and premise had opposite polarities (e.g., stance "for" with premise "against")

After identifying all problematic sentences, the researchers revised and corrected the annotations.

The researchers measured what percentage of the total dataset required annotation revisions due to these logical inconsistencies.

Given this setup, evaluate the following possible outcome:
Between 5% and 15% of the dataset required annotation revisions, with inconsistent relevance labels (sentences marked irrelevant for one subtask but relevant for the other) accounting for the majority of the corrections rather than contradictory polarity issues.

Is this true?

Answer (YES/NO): NO